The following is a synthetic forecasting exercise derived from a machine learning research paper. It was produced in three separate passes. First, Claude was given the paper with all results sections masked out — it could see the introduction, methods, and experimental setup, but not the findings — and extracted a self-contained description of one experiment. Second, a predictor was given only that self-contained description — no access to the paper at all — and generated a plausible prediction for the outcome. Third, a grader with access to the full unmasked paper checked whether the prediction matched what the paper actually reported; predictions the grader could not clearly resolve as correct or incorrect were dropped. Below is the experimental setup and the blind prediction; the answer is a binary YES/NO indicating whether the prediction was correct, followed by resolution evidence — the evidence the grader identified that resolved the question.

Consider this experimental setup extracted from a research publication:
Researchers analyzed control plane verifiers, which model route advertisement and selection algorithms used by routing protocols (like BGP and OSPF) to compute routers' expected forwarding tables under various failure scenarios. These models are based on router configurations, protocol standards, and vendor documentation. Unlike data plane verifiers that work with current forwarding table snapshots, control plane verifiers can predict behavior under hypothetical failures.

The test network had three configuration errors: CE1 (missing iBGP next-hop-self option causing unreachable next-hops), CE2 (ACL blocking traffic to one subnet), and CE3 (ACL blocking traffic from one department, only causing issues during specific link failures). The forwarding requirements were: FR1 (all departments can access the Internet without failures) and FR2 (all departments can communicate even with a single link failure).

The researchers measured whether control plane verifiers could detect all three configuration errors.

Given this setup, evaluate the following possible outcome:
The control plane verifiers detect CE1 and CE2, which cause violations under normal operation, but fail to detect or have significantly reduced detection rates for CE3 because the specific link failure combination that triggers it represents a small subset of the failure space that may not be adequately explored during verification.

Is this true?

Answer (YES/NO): NO